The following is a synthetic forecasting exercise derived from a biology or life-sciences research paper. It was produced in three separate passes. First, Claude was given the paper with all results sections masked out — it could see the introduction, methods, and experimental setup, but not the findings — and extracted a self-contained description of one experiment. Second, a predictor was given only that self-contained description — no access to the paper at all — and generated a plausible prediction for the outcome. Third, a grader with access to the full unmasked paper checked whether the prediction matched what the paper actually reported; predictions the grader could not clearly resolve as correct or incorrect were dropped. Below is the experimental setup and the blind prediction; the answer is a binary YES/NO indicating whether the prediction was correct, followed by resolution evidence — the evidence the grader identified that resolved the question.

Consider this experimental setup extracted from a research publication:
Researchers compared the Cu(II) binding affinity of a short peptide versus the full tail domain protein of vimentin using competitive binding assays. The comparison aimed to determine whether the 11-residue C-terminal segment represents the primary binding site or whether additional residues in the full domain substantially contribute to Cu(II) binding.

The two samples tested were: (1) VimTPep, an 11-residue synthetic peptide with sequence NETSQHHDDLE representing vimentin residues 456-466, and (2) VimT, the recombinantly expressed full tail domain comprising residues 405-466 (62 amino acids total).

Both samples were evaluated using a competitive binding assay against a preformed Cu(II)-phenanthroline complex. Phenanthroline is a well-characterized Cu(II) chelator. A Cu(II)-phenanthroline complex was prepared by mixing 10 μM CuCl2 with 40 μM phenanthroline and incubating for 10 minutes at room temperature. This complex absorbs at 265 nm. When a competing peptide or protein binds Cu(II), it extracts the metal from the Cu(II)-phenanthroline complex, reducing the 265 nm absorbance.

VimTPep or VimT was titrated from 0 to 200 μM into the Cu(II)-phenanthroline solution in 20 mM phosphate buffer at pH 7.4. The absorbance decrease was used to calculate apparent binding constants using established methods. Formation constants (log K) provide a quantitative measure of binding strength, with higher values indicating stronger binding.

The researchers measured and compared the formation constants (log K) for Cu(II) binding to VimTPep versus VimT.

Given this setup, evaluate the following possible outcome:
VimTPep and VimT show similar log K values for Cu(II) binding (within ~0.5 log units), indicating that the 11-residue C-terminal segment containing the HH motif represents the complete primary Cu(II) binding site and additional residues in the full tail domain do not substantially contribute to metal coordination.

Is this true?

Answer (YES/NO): NO